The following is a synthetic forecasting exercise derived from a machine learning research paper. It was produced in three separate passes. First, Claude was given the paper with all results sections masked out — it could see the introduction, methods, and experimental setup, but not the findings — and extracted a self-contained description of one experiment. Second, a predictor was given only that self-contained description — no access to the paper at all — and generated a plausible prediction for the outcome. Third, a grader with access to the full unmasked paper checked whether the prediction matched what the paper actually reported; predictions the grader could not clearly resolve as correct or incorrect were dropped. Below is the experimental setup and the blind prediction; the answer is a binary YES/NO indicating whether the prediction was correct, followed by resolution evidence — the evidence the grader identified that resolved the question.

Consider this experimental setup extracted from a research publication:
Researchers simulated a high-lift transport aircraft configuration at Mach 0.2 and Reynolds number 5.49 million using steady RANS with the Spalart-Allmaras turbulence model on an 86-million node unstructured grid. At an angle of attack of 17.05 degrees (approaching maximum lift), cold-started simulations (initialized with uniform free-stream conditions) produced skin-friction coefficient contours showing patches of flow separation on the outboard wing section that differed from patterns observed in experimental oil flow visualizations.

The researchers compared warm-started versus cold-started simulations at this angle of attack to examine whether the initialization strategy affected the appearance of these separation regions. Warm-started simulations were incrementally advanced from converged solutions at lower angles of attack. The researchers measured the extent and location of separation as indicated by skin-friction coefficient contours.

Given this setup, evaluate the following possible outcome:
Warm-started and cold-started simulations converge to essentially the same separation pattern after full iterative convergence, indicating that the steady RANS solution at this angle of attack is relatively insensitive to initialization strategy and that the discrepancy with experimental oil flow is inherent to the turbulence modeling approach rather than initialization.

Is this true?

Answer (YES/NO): NO